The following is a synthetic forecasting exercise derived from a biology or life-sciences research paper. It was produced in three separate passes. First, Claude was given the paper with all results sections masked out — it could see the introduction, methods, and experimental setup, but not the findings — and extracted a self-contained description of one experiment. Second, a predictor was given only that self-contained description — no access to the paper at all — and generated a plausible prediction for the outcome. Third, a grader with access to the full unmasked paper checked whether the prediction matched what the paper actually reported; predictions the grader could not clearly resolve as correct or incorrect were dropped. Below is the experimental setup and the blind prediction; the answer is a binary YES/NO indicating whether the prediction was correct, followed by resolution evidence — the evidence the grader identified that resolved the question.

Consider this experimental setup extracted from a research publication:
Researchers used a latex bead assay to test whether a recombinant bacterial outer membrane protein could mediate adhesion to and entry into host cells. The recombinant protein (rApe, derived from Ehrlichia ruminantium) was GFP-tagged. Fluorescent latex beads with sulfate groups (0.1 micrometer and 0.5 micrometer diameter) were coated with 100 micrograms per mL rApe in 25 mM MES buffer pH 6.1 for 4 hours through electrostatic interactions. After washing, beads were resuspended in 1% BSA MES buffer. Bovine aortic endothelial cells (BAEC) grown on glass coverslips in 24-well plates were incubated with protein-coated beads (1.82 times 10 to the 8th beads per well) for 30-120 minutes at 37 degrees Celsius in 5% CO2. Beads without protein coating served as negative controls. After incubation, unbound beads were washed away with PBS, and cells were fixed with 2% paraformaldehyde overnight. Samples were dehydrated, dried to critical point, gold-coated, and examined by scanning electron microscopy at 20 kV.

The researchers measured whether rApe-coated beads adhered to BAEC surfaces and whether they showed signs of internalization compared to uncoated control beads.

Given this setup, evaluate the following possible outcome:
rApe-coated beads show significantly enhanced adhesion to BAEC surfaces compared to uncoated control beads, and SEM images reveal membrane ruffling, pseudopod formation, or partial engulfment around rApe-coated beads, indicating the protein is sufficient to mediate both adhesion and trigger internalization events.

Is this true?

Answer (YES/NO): YES